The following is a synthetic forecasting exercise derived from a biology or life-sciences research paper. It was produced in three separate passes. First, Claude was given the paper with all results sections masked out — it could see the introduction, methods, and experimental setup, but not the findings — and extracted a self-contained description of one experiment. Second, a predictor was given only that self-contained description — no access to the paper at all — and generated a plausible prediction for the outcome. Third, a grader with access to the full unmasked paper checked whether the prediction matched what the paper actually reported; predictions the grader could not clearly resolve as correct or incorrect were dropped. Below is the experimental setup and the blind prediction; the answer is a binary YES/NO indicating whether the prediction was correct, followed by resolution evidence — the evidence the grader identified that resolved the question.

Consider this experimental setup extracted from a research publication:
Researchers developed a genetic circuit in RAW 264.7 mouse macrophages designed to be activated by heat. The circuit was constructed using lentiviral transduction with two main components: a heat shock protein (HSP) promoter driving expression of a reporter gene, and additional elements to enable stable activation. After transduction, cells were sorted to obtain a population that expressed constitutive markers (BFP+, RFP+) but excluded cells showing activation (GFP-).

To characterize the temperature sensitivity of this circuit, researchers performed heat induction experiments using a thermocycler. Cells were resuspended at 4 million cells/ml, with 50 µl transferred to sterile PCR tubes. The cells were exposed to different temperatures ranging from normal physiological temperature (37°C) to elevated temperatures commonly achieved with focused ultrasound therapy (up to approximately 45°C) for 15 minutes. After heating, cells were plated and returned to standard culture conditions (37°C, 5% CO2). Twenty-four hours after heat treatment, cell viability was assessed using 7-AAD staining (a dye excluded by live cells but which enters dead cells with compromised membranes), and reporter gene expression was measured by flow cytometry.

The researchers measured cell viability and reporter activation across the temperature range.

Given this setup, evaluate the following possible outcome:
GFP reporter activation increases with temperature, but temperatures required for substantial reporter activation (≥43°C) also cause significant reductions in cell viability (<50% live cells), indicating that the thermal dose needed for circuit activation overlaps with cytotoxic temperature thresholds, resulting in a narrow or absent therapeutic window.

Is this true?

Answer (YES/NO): NO